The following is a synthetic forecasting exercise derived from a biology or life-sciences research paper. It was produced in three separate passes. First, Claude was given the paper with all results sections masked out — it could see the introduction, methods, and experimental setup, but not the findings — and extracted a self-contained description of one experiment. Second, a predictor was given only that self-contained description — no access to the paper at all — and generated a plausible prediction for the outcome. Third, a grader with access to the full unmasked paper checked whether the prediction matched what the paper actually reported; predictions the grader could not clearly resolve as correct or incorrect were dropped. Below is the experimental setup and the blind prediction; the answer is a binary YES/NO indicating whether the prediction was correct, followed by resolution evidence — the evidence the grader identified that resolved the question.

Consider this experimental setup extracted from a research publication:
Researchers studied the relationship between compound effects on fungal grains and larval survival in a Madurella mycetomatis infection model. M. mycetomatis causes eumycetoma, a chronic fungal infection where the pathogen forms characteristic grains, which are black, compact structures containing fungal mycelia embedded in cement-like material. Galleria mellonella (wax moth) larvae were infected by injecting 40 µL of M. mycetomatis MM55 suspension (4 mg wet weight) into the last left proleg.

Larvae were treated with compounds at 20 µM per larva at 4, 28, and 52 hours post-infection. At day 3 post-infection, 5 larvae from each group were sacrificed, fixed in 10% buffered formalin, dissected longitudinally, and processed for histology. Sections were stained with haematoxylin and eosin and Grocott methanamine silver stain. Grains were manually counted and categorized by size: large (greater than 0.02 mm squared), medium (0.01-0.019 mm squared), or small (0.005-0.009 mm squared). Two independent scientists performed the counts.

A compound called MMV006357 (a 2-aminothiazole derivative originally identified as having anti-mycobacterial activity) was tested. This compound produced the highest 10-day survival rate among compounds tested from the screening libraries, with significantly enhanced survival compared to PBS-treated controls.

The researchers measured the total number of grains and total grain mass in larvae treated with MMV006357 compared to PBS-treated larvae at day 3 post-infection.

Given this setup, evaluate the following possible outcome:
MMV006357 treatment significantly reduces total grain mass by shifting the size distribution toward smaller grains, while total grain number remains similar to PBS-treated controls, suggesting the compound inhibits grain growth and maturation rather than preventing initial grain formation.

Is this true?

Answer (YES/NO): NO